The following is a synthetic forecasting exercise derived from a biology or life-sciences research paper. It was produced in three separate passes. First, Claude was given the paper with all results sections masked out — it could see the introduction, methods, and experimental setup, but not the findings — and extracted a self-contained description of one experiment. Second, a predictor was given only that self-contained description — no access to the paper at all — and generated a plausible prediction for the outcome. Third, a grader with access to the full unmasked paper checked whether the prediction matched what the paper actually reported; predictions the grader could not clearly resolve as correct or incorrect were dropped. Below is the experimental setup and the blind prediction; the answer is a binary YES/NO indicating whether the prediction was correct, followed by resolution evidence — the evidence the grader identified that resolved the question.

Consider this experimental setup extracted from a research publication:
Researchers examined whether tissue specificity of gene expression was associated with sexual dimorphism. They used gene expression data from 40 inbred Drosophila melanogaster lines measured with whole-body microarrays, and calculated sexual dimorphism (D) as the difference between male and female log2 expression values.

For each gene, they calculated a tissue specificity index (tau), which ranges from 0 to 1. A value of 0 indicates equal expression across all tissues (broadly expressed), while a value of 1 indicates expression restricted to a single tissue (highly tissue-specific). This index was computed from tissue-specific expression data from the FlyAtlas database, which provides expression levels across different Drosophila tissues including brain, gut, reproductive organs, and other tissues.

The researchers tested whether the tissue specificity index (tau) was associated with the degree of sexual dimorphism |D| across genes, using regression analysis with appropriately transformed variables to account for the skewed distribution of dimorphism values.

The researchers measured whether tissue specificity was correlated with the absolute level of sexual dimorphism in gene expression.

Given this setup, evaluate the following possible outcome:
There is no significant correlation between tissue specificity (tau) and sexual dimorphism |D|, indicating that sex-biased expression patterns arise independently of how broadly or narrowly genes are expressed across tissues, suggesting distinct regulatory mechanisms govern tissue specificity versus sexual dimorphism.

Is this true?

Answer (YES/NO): NO